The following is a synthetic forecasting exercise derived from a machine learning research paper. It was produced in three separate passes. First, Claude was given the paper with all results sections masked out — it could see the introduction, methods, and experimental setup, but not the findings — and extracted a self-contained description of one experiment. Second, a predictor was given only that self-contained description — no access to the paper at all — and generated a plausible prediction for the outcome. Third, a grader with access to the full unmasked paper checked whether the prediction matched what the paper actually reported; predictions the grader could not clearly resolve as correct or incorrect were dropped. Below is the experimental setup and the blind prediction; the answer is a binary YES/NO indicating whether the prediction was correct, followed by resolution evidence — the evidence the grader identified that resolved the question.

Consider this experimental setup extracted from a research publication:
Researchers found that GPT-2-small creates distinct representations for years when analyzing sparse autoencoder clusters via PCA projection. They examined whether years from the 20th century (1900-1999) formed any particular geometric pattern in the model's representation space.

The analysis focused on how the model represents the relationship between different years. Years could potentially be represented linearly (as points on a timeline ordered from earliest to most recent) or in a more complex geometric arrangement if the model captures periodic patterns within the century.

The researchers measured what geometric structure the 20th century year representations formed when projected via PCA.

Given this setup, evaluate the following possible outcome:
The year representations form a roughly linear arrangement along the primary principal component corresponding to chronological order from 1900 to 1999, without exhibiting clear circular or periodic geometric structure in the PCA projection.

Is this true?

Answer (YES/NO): NO